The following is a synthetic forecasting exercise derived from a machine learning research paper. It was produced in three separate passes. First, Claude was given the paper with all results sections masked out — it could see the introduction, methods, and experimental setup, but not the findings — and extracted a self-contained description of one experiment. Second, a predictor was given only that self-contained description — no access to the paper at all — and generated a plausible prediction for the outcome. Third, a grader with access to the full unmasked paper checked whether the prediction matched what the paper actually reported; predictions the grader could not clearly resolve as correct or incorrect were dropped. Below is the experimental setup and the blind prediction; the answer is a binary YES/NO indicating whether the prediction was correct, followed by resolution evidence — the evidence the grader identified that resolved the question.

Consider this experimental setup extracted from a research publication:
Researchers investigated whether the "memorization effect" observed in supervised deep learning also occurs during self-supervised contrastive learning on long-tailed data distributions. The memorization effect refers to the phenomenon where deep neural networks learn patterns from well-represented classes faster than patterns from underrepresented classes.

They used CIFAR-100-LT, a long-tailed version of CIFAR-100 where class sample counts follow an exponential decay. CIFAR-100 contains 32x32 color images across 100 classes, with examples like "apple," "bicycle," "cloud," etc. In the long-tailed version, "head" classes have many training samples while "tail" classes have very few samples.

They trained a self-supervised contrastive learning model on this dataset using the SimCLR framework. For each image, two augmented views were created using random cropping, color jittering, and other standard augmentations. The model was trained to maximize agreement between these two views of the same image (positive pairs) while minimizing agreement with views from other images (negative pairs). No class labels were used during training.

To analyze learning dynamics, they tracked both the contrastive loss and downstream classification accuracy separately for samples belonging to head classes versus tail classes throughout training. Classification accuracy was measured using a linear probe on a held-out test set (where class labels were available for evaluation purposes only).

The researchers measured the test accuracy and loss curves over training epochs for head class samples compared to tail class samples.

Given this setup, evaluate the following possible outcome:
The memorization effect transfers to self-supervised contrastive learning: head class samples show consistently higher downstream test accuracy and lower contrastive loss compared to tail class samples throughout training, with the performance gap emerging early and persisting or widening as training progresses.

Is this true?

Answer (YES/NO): YES